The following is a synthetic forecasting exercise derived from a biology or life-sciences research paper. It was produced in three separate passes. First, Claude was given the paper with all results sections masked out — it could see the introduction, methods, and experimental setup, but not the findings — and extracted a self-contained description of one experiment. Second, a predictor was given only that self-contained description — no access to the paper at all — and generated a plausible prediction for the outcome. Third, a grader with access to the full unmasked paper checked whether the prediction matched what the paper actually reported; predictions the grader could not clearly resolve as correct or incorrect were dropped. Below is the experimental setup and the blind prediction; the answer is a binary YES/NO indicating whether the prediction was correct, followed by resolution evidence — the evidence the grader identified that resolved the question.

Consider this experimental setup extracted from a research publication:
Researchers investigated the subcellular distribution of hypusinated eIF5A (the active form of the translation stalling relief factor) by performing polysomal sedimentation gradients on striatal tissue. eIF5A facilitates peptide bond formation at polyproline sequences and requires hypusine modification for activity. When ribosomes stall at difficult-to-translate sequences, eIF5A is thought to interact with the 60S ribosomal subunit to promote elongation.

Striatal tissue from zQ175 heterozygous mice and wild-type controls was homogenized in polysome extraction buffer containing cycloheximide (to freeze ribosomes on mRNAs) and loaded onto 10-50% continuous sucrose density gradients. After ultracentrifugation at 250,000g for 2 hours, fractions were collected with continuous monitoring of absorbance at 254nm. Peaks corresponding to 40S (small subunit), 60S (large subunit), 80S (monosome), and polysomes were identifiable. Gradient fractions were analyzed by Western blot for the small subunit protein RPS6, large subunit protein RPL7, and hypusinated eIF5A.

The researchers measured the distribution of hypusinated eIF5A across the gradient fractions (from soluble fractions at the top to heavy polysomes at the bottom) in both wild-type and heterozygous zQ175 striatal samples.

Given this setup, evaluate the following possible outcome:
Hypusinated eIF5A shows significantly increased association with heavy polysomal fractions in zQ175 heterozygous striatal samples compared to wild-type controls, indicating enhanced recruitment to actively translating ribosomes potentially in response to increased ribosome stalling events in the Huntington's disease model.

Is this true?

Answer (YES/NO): NO